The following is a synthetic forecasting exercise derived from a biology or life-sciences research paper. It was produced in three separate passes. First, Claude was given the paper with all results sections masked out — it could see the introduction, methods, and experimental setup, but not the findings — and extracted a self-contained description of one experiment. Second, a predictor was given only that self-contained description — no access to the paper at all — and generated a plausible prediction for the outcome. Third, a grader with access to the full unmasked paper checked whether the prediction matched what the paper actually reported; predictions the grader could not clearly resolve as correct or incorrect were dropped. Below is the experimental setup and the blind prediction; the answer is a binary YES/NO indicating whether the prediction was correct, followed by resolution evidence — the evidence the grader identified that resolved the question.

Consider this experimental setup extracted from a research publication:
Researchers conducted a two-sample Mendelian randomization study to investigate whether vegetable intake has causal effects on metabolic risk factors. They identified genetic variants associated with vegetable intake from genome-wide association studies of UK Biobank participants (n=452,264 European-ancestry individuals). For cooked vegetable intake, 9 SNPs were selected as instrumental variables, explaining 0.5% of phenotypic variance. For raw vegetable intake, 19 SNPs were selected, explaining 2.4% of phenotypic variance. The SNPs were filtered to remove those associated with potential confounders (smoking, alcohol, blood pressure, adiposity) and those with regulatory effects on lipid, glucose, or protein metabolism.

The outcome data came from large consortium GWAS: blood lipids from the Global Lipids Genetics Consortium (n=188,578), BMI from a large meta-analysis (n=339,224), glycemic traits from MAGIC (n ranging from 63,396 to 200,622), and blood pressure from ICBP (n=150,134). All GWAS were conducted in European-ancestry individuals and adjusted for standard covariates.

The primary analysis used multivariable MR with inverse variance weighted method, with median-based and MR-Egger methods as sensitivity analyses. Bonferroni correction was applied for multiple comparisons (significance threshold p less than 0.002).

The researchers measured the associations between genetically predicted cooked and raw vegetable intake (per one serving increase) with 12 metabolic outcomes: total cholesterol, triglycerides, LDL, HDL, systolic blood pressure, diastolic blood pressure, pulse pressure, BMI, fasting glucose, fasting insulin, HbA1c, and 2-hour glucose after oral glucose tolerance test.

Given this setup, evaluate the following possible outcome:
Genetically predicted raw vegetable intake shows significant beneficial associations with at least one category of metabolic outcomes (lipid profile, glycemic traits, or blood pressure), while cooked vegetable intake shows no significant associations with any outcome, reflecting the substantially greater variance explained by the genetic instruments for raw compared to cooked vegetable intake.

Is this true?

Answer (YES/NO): NO